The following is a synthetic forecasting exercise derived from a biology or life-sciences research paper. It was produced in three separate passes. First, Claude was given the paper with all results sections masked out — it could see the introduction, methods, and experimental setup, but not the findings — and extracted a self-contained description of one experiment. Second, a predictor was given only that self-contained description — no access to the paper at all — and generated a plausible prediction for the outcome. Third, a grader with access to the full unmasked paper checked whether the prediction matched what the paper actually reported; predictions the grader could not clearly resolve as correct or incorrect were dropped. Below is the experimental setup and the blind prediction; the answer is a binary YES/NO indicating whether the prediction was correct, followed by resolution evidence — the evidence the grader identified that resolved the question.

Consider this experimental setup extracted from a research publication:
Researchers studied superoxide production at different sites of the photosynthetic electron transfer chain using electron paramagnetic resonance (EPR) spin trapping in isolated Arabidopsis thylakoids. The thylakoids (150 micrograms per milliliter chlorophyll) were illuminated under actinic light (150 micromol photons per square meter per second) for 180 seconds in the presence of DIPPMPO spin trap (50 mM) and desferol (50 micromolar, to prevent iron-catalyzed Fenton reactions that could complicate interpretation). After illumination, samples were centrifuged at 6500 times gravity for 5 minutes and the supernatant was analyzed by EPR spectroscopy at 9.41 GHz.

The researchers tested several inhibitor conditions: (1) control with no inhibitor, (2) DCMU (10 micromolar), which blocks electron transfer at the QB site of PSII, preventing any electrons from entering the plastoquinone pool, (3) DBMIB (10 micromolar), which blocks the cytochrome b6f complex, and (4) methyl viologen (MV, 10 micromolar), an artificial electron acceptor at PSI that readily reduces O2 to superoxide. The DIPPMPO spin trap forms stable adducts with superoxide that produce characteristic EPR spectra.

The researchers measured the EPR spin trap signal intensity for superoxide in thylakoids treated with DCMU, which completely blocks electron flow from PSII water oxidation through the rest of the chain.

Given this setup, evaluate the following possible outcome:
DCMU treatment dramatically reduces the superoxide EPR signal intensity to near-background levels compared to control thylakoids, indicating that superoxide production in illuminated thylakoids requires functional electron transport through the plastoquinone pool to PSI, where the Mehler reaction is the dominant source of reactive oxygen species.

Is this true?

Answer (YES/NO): YES